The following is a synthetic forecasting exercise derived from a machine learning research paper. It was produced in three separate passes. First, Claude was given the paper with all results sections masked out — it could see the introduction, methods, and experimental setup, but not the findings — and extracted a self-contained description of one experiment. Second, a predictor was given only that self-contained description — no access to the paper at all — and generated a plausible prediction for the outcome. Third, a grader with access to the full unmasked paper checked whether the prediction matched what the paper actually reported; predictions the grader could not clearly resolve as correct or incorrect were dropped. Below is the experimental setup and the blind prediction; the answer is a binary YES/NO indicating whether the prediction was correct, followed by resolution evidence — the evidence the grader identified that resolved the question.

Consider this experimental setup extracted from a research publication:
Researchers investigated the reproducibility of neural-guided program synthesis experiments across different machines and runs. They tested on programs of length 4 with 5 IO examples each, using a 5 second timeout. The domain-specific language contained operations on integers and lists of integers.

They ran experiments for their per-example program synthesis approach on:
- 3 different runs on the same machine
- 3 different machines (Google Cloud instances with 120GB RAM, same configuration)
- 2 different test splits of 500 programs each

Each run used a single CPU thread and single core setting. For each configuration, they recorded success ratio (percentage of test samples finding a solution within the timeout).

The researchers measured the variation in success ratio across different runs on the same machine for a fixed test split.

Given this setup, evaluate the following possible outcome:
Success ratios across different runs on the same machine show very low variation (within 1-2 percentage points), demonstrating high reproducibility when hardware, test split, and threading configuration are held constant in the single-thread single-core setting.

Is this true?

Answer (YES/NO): YES